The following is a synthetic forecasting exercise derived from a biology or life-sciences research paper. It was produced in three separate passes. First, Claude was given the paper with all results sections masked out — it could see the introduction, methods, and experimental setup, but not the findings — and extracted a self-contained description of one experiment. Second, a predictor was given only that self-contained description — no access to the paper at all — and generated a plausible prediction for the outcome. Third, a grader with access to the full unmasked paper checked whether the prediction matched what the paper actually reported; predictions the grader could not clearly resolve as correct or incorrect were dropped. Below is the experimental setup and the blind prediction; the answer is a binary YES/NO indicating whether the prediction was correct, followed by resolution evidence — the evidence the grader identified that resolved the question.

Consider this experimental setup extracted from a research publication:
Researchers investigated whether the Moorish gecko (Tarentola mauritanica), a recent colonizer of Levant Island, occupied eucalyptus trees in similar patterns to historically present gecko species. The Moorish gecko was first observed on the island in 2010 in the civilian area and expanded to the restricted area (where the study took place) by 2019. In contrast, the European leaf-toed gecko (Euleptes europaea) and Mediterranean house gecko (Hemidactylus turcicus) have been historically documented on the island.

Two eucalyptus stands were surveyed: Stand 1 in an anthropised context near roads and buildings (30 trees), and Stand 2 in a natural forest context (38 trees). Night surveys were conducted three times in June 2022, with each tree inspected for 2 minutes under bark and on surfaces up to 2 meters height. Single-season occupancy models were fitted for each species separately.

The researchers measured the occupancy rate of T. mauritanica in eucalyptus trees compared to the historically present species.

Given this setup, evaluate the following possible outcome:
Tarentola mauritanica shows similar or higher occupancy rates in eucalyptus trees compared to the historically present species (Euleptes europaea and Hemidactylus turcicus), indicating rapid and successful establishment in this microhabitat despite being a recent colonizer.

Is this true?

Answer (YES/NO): NO